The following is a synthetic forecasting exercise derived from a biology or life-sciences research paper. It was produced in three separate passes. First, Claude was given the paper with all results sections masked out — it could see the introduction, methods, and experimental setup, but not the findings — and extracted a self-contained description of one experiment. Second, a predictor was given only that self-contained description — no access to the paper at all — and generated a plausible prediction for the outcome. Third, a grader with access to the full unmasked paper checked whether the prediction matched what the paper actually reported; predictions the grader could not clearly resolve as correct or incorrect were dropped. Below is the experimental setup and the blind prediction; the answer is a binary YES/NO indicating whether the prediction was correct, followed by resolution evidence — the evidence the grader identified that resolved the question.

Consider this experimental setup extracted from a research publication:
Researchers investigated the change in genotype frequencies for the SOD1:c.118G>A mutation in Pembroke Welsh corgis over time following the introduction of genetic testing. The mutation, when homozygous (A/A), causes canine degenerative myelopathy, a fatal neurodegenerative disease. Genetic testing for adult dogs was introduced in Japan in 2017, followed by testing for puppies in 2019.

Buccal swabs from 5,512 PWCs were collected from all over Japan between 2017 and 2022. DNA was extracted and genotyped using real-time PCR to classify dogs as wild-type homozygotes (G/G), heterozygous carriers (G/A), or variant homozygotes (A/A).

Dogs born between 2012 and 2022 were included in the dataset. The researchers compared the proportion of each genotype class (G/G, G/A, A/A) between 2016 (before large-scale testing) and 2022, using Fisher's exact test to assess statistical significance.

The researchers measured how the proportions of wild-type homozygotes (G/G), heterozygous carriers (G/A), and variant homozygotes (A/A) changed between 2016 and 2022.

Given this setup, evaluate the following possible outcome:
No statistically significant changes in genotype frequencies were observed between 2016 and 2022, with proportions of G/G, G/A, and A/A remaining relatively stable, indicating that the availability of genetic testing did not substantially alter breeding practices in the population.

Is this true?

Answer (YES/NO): NO